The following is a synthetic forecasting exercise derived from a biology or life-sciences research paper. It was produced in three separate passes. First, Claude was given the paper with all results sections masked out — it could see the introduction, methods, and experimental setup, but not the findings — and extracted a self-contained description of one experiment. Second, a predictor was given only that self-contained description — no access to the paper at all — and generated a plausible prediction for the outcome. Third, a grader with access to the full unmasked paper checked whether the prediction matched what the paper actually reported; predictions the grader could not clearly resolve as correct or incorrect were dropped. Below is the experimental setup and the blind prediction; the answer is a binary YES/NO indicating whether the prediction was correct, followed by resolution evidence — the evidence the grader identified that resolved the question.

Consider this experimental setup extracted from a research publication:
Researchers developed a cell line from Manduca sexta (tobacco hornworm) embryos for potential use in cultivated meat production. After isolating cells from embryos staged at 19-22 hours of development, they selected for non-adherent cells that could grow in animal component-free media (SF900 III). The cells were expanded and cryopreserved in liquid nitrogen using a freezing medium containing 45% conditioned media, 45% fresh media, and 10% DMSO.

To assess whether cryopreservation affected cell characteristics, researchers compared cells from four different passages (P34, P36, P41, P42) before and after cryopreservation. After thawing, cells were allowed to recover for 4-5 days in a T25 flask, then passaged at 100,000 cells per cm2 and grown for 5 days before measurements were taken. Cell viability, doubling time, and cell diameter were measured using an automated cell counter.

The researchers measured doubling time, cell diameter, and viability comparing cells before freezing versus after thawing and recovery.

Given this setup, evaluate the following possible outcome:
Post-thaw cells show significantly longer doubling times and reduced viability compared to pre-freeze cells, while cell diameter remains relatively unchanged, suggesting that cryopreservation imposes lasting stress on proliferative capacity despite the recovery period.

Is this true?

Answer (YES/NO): NO